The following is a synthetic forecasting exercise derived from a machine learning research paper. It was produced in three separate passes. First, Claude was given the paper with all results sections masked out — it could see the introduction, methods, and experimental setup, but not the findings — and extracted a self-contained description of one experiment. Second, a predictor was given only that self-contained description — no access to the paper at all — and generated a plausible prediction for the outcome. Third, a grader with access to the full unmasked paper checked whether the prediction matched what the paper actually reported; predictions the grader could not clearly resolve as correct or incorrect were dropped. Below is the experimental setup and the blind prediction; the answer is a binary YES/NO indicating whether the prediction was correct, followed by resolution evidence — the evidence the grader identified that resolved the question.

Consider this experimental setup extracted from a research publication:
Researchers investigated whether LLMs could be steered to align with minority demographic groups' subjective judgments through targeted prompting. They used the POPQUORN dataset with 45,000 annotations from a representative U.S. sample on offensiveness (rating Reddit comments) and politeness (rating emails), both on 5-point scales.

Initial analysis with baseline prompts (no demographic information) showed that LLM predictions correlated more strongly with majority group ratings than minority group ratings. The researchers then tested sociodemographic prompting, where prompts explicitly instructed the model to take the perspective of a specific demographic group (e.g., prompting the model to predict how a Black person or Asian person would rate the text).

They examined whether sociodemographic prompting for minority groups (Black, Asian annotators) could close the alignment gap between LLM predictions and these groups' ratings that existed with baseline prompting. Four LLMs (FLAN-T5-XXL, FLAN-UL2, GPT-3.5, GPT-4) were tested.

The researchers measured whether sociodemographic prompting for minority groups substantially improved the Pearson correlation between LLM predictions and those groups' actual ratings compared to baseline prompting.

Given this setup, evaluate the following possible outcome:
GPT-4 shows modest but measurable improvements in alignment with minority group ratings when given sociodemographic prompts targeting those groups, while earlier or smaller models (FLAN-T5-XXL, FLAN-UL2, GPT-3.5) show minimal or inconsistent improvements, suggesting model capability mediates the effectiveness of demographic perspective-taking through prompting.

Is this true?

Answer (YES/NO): NO